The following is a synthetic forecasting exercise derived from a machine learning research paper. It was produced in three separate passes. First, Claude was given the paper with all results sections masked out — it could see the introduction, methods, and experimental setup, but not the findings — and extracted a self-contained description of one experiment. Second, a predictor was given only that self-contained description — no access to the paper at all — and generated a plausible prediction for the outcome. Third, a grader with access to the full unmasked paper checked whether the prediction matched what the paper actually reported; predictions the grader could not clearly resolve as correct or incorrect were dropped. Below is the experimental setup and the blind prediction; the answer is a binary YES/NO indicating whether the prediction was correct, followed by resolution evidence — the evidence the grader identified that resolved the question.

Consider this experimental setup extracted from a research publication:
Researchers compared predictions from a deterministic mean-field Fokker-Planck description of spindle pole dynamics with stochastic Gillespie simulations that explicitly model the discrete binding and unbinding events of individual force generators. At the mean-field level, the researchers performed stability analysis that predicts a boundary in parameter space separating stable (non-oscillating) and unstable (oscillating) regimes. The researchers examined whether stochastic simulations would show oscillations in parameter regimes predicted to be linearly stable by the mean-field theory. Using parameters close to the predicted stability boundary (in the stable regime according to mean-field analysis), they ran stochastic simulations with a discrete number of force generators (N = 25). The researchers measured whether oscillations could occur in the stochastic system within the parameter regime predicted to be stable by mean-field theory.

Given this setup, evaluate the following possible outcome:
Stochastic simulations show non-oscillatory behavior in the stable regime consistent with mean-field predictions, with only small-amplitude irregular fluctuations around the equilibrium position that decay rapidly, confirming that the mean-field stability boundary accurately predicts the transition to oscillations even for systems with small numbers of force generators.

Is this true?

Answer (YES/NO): NO